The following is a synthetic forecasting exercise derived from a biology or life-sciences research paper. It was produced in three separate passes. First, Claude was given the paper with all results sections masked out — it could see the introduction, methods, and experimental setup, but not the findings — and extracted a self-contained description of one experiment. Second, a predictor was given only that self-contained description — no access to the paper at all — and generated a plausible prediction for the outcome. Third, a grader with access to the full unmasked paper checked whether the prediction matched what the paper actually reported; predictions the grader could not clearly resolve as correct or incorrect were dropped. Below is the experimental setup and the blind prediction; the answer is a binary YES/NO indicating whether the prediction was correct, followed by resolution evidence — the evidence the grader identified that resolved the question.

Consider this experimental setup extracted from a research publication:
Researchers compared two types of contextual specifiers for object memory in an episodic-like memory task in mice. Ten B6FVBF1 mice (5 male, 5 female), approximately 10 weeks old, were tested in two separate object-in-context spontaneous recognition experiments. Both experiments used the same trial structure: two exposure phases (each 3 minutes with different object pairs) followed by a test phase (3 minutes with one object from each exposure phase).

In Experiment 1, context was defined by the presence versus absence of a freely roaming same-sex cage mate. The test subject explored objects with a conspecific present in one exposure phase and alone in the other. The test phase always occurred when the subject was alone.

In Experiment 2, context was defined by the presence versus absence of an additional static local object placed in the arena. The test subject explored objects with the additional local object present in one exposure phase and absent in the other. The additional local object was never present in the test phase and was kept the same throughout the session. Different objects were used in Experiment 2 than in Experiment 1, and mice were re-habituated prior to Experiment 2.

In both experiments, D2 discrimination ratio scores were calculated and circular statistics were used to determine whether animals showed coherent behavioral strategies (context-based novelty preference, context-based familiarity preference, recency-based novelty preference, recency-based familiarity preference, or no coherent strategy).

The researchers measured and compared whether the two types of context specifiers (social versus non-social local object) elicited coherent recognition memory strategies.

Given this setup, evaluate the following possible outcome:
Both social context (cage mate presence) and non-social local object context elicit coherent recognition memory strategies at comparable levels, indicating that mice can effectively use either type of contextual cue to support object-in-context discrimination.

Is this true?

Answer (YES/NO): NO